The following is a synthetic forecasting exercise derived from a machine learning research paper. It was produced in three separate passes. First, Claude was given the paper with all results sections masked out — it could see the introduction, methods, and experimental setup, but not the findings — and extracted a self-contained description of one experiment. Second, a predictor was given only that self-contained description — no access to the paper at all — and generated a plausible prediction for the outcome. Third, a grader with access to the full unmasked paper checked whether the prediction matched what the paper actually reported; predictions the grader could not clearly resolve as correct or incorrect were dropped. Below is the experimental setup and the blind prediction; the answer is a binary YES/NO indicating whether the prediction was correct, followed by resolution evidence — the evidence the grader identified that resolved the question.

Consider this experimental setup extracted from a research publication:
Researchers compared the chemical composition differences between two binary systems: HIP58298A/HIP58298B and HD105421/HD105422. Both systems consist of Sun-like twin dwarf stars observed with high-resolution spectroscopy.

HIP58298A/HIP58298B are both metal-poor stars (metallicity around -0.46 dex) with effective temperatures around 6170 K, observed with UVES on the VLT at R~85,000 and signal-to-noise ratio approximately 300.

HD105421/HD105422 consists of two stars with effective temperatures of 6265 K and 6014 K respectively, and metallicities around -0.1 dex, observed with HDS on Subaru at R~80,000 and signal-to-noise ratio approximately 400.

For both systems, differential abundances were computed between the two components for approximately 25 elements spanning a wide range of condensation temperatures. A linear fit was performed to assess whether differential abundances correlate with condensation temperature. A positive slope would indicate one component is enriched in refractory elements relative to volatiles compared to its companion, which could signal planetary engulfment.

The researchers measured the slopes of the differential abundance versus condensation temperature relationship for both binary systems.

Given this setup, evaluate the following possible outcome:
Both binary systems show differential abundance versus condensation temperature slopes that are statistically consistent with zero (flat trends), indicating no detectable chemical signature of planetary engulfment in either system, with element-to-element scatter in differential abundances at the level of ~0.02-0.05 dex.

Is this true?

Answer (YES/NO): NO